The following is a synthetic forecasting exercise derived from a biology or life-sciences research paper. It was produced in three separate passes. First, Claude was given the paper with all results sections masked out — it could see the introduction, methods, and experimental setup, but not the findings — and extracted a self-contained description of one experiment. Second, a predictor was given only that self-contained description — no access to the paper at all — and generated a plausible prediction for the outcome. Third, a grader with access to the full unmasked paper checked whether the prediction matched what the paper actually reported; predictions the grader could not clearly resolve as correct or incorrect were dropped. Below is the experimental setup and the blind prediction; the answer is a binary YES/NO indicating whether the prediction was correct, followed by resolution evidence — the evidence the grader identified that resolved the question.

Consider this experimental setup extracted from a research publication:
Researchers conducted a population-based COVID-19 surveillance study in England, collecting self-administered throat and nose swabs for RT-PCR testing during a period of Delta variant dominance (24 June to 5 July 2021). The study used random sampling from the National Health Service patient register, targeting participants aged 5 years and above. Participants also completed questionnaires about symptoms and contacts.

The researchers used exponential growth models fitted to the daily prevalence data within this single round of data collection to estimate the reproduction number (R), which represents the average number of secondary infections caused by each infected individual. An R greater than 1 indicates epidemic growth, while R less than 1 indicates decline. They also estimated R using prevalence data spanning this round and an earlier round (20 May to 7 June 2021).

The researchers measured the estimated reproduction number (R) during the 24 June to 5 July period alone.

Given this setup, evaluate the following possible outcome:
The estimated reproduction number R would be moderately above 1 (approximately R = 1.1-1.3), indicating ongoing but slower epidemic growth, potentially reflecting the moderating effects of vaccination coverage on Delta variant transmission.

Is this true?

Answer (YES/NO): NO